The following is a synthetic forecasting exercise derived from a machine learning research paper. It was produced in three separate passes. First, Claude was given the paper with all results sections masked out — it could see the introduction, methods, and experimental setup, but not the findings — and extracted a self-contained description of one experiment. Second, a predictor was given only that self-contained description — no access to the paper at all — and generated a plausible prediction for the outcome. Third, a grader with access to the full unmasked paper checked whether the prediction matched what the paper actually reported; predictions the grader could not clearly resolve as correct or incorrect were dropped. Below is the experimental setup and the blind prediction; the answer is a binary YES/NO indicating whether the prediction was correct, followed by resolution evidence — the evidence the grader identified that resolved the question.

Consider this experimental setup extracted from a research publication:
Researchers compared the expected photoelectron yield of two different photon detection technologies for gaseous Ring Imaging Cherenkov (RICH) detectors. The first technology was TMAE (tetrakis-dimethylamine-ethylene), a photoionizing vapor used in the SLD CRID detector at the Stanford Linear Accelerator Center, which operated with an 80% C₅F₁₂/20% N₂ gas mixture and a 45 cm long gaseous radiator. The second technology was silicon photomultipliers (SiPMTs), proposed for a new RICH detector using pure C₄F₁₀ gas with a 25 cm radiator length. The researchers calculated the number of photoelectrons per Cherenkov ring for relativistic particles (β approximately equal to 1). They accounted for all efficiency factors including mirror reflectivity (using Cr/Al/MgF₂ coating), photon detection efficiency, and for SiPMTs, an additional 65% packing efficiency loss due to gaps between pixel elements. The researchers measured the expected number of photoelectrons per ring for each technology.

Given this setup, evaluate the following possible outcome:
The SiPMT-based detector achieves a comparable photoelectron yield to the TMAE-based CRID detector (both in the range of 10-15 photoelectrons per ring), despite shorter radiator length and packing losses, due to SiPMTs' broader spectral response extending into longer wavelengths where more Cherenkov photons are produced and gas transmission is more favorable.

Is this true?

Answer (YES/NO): NO